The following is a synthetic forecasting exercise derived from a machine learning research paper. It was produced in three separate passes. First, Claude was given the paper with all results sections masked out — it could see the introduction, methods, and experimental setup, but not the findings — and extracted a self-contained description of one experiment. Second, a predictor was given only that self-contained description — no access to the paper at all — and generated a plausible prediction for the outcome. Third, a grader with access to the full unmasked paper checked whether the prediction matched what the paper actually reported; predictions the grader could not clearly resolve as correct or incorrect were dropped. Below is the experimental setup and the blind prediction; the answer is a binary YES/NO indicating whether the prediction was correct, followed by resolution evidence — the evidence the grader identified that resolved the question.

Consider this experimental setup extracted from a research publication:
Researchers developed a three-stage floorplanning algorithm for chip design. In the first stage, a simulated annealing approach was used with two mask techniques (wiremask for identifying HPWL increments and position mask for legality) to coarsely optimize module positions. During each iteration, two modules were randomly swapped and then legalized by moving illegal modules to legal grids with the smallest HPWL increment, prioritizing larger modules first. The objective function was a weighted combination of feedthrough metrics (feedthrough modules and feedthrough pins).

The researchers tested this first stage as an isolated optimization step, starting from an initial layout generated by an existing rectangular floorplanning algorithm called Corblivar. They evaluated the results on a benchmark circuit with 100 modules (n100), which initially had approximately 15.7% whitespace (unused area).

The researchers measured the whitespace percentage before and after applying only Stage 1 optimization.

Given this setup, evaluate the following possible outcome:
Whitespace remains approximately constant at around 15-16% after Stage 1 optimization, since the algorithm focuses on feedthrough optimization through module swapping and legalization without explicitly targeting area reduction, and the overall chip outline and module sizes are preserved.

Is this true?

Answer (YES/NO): NO